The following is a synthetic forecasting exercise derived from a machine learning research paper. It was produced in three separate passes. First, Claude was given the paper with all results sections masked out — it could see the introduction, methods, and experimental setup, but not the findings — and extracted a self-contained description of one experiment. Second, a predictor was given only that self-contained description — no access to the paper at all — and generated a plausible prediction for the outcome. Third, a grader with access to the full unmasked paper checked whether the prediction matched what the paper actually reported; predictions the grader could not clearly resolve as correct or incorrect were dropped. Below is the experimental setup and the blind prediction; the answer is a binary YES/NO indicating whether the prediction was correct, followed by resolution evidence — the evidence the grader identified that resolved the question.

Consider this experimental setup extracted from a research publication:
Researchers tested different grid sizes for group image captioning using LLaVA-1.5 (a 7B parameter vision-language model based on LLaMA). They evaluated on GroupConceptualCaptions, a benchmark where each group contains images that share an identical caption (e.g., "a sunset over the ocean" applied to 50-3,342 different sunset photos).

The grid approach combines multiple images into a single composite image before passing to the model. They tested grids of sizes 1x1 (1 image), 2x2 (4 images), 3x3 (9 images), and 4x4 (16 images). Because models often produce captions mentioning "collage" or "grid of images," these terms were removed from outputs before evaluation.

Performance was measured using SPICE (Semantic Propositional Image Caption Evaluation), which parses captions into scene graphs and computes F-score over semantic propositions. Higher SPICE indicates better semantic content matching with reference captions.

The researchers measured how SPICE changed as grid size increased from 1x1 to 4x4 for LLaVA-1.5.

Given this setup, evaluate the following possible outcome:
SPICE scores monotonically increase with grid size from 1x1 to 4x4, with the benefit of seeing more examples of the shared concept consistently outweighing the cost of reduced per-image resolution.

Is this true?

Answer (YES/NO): YES